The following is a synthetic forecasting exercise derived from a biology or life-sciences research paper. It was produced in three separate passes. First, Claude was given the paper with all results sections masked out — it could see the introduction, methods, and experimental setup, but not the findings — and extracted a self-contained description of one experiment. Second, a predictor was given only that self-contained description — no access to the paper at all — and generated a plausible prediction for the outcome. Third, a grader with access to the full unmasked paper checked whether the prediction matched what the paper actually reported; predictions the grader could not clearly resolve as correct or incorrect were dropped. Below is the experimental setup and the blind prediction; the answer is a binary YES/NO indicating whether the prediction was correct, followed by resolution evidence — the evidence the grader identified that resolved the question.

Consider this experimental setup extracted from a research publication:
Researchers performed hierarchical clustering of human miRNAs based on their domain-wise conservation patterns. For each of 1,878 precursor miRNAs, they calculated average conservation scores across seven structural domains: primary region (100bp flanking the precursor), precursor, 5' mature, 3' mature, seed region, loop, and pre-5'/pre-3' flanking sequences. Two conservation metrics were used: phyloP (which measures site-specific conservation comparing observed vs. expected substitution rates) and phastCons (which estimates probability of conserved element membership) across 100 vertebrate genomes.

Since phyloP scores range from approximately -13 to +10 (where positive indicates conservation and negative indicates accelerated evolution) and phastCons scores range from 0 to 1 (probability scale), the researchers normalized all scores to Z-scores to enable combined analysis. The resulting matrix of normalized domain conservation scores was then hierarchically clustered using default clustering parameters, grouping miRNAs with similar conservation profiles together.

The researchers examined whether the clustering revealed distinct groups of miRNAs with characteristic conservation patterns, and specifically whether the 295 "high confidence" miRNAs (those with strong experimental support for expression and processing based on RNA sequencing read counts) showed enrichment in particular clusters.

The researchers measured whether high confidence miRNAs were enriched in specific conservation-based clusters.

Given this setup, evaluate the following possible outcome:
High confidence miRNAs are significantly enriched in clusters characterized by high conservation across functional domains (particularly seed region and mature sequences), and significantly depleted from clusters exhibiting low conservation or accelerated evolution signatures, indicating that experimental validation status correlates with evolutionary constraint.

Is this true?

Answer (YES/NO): YES